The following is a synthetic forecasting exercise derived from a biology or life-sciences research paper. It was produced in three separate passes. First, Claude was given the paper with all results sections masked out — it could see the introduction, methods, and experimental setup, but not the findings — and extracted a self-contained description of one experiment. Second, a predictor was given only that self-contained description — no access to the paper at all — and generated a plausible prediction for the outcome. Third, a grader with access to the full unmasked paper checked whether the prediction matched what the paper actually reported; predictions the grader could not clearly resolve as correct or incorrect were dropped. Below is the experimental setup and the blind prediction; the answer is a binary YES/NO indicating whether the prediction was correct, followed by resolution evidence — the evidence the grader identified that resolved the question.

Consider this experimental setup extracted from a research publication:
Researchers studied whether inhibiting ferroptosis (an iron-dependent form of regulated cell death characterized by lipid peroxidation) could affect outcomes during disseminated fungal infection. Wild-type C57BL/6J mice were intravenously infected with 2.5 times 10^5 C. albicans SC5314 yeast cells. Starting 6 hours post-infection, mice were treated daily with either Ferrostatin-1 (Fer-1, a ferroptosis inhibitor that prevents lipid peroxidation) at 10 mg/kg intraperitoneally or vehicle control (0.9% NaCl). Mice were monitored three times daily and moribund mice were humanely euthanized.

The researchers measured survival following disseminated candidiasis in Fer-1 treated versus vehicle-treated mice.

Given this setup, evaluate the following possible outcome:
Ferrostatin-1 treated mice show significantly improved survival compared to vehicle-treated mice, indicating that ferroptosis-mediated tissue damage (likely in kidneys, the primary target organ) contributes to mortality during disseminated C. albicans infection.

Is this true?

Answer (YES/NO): YES